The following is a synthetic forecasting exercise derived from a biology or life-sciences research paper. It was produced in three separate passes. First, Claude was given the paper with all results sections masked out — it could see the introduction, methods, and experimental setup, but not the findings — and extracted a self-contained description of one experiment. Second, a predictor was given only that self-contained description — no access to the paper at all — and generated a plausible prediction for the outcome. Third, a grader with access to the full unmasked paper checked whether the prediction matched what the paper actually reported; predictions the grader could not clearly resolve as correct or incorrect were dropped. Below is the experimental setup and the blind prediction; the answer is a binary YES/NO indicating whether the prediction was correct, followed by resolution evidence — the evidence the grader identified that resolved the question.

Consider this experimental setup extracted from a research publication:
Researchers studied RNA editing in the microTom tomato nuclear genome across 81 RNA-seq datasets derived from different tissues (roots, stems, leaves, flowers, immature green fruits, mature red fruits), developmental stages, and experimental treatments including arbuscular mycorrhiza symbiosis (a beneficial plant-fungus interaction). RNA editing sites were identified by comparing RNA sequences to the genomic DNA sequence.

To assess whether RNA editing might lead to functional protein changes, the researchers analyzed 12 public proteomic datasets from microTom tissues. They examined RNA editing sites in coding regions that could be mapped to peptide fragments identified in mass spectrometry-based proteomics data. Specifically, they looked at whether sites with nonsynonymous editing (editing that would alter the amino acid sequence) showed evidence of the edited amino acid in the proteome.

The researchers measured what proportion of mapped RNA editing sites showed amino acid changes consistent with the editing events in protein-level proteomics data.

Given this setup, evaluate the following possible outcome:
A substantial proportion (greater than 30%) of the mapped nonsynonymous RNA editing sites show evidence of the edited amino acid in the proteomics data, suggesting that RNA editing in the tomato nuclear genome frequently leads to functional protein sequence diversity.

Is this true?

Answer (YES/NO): YES